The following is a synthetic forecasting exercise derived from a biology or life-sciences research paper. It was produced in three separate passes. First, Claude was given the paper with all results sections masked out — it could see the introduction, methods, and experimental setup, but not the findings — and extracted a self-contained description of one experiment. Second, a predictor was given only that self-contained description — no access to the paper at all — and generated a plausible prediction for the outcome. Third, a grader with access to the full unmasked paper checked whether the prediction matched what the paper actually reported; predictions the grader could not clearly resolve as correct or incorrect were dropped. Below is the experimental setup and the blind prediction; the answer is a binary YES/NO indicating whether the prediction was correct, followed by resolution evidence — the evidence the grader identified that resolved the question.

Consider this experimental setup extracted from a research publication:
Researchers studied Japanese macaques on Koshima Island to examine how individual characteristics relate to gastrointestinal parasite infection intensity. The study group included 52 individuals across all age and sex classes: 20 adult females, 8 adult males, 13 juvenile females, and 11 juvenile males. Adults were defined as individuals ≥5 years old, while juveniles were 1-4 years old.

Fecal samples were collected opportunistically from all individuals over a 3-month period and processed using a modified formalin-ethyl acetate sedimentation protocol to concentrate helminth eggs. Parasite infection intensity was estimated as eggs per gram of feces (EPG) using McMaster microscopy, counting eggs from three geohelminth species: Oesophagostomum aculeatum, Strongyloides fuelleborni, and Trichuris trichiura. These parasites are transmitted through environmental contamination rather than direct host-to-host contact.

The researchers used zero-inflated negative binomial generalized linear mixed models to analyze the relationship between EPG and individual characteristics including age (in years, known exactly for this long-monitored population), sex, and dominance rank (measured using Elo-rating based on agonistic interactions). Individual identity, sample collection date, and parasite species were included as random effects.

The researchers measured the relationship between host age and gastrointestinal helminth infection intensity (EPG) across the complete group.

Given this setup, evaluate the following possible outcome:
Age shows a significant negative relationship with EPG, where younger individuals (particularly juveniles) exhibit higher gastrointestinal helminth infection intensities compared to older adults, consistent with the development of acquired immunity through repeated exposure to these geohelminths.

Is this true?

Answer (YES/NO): YES